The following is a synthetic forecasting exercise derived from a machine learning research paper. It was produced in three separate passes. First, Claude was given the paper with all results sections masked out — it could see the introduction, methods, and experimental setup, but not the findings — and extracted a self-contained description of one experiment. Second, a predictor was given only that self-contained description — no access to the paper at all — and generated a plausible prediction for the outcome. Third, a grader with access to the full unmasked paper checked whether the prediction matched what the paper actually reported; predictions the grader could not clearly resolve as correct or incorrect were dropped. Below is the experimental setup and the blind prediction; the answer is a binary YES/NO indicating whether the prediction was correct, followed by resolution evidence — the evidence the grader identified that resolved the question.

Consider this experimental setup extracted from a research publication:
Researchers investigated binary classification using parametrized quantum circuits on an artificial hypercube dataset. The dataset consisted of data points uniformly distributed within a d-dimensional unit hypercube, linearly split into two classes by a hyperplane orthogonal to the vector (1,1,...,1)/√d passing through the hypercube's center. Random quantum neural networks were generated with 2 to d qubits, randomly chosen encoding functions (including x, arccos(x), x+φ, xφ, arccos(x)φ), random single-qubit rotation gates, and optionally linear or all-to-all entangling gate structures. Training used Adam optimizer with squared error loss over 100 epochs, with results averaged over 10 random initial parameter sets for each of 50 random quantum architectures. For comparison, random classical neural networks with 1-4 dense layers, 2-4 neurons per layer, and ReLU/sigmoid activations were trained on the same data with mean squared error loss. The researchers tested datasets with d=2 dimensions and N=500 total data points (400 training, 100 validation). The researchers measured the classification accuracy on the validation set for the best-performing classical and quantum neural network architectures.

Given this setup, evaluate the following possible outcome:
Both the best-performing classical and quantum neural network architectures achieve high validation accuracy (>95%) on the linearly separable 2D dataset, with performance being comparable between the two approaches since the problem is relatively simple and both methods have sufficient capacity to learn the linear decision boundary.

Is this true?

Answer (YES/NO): NO